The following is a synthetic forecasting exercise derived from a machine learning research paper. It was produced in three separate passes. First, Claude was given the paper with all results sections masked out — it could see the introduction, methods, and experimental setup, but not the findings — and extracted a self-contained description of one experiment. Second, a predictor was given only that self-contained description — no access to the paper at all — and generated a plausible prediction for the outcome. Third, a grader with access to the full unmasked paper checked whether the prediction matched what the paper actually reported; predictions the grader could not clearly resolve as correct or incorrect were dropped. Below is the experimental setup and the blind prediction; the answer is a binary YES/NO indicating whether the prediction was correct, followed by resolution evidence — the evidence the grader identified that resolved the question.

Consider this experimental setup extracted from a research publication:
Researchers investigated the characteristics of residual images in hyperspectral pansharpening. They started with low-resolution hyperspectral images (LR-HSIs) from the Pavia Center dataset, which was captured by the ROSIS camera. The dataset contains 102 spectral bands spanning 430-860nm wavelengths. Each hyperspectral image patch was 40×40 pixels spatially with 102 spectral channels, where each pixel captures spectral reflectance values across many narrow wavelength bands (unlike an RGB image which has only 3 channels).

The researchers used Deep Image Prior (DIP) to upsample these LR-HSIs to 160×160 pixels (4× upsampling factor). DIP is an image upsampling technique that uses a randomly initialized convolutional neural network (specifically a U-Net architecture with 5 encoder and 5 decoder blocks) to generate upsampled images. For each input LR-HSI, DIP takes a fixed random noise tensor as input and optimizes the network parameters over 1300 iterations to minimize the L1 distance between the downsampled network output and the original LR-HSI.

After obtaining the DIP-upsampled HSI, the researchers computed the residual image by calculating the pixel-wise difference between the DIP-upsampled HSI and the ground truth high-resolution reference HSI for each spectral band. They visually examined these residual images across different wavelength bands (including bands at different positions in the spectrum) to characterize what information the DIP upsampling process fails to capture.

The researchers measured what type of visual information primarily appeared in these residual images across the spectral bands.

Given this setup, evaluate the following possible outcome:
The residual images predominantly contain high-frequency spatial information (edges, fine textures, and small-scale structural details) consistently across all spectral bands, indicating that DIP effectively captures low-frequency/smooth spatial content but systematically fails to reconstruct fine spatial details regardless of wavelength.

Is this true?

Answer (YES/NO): YES